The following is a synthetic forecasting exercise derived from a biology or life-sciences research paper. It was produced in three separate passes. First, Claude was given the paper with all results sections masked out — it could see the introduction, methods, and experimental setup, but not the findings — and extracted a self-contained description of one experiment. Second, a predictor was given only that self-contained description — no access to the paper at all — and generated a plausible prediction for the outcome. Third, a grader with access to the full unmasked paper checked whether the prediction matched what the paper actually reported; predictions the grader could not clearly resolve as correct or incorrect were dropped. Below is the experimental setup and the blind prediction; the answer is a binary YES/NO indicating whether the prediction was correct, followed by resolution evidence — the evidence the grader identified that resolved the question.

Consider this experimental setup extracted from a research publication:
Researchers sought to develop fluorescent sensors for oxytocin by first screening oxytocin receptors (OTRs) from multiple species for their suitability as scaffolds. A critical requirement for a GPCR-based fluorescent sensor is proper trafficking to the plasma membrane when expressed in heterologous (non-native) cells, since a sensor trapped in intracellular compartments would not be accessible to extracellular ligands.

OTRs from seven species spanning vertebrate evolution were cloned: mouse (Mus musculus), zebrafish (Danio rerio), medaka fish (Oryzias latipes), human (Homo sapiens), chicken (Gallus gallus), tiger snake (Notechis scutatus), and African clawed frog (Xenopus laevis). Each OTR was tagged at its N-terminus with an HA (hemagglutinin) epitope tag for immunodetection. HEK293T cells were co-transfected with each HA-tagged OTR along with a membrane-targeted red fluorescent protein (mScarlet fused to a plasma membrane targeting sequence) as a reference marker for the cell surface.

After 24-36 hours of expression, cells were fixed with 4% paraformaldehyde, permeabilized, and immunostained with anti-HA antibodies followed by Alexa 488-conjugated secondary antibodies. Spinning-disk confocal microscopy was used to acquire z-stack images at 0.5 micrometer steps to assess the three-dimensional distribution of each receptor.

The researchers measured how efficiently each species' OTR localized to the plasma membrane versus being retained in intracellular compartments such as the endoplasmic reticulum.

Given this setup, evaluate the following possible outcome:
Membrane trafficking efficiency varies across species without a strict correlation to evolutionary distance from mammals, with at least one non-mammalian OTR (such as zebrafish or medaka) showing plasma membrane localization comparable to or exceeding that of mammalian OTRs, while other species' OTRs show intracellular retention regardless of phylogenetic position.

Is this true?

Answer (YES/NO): YES